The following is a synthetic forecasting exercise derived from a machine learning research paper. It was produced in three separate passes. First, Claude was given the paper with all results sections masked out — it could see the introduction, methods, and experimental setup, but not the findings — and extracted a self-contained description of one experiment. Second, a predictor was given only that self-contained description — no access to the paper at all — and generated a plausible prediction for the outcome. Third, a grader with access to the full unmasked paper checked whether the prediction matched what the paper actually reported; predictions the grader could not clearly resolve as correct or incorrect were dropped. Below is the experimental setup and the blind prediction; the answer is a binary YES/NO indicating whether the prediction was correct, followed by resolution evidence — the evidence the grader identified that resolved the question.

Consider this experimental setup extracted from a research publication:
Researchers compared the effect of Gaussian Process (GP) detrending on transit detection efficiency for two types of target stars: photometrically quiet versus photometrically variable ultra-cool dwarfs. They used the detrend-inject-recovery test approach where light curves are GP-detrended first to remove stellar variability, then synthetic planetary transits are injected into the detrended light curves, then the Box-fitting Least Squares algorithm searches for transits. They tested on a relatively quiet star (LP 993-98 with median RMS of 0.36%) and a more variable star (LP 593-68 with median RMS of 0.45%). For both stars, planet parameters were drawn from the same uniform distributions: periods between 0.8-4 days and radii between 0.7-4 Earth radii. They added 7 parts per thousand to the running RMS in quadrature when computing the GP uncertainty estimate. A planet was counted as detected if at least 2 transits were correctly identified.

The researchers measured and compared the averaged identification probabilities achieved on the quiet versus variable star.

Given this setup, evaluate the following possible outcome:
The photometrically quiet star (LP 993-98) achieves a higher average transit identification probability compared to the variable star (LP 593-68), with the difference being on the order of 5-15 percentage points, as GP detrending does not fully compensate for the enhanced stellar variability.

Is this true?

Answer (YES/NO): NO